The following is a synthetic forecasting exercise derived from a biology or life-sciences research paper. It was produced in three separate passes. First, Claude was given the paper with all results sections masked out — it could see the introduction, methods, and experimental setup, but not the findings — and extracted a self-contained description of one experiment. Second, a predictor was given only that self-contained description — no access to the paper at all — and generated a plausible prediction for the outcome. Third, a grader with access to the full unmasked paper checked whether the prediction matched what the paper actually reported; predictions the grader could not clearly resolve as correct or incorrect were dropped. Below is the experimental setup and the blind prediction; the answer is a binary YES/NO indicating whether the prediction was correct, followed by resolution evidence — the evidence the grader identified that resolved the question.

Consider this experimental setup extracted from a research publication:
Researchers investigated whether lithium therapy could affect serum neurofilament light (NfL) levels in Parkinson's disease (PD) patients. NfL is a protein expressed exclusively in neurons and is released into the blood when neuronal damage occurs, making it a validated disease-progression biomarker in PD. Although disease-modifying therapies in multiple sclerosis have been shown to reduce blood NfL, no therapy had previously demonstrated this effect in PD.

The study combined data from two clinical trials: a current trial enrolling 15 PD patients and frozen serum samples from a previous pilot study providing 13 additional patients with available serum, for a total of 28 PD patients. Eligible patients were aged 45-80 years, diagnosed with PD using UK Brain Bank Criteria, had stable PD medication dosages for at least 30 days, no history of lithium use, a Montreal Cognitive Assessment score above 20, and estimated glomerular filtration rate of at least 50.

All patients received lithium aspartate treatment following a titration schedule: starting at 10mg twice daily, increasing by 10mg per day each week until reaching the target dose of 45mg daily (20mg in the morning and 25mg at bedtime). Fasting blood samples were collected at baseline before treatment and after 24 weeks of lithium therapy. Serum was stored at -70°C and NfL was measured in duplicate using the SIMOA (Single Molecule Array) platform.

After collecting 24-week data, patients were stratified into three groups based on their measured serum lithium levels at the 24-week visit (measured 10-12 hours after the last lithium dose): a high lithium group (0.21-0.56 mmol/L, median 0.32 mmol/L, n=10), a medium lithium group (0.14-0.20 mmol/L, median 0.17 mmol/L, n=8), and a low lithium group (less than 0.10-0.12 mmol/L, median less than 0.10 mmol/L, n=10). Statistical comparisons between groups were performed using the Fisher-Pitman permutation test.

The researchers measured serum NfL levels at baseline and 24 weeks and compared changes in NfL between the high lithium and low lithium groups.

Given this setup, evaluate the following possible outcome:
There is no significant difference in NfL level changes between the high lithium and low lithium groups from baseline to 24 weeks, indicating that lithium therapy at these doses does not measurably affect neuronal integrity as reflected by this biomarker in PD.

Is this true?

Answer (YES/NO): NO